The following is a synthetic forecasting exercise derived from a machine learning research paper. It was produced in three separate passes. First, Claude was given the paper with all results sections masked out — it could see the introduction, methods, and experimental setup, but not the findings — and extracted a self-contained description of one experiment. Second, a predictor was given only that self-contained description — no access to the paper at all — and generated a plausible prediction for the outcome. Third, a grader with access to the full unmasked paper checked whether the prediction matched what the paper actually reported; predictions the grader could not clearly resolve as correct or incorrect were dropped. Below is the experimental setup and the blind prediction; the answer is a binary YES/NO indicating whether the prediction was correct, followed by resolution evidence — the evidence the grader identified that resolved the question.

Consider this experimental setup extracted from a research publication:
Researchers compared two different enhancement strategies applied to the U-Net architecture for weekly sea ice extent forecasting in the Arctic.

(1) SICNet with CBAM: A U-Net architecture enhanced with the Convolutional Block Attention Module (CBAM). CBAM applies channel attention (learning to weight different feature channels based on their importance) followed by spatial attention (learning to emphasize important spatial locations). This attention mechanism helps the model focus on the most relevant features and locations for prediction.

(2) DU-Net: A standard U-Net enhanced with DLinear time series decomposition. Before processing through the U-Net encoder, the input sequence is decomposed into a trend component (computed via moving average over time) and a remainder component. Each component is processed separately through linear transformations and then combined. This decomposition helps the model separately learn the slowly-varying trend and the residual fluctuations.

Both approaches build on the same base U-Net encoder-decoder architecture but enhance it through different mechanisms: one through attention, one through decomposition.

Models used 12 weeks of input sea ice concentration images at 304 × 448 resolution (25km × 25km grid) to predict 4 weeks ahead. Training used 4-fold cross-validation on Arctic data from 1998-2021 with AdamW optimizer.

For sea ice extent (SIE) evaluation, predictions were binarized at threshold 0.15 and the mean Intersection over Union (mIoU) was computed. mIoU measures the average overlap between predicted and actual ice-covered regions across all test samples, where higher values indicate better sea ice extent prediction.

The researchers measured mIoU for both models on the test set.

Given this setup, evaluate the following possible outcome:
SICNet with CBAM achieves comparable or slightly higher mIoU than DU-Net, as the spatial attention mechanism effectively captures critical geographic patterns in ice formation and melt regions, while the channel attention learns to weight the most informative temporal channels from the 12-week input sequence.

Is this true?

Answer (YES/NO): YES